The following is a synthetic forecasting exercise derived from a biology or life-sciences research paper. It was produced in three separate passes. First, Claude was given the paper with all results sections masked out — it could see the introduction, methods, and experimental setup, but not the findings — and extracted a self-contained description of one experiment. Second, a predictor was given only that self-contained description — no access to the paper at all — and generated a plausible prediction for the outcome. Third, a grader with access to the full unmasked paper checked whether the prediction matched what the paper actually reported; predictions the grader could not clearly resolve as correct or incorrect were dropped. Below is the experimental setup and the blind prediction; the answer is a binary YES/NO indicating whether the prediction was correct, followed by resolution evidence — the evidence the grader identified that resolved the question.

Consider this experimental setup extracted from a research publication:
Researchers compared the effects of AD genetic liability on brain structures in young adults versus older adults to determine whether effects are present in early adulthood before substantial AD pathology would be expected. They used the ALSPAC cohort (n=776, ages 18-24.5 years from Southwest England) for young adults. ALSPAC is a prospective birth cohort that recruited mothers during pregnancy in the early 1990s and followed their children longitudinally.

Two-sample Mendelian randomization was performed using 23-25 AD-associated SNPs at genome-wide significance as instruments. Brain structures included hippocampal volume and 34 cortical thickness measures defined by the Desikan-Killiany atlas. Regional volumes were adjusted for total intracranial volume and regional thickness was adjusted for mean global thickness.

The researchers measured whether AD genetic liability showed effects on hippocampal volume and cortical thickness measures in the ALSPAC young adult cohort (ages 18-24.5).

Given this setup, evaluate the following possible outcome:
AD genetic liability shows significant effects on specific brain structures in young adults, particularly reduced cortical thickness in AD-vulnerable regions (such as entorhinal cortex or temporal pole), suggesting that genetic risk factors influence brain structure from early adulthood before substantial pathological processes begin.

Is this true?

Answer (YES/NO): NO